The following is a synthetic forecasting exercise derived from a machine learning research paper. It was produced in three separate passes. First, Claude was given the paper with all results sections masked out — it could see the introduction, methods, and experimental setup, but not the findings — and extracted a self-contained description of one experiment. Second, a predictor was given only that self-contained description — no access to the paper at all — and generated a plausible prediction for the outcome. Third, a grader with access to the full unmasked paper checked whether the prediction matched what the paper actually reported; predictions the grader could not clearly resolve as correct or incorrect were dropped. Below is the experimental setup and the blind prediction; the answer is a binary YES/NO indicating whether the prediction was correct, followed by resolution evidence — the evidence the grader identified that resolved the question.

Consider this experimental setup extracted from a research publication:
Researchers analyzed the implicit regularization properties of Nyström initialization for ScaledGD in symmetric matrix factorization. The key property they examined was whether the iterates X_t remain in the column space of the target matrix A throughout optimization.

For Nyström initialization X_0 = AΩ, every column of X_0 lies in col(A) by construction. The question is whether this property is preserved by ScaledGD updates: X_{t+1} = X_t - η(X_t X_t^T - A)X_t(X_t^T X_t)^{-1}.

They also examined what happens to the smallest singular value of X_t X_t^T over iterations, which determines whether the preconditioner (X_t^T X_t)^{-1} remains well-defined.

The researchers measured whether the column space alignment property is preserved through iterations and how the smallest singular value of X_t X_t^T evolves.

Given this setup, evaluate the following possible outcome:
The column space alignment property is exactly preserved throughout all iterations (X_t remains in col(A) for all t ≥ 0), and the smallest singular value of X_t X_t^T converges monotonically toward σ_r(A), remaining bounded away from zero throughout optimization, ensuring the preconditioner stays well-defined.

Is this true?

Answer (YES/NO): NO